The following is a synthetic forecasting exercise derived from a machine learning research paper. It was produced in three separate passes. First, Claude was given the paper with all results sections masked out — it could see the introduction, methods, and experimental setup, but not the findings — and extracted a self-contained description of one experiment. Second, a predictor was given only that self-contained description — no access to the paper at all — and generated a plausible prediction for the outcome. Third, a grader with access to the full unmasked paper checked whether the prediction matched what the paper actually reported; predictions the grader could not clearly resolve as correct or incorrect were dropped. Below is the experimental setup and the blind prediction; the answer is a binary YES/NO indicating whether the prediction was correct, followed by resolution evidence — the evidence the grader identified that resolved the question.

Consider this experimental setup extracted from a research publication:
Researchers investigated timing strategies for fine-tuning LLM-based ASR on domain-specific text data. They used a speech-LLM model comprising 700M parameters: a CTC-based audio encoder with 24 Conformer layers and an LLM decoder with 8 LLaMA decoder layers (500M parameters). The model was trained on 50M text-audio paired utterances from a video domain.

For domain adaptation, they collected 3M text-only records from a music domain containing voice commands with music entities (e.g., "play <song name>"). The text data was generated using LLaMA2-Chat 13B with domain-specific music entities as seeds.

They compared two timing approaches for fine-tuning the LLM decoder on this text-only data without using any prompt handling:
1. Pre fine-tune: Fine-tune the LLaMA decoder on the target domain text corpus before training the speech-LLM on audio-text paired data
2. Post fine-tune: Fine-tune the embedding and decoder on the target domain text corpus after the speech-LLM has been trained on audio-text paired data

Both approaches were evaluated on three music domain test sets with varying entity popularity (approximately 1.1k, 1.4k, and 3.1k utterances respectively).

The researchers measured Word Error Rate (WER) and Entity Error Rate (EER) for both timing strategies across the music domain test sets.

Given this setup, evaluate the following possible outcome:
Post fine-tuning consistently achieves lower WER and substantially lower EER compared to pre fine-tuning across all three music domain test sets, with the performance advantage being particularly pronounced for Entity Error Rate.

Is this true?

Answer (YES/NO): NO